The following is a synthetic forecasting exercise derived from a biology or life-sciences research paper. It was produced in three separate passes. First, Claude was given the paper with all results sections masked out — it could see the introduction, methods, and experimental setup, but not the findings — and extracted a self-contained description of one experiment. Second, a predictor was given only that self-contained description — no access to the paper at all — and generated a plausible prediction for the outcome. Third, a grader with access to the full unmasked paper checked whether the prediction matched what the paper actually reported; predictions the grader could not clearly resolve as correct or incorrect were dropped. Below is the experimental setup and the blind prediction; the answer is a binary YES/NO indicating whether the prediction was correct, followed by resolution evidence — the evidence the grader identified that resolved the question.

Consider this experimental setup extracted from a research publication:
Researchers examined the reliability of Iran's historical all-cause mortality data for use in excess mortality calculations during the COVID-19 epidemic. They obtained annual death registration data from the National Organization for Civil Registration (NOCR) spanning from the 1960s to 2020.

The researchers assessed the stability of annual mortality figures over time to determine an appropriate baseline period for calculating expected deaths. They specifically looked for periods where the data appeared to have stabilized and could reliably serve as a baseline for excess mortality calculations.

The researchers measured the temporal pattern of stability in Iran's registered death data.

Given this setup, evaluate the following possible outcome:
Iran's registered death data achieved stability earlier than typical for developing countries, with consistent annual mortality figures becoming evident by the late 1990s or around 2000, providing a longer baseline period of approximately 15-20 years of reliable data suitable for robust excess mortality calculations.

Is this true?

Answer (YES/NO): NO